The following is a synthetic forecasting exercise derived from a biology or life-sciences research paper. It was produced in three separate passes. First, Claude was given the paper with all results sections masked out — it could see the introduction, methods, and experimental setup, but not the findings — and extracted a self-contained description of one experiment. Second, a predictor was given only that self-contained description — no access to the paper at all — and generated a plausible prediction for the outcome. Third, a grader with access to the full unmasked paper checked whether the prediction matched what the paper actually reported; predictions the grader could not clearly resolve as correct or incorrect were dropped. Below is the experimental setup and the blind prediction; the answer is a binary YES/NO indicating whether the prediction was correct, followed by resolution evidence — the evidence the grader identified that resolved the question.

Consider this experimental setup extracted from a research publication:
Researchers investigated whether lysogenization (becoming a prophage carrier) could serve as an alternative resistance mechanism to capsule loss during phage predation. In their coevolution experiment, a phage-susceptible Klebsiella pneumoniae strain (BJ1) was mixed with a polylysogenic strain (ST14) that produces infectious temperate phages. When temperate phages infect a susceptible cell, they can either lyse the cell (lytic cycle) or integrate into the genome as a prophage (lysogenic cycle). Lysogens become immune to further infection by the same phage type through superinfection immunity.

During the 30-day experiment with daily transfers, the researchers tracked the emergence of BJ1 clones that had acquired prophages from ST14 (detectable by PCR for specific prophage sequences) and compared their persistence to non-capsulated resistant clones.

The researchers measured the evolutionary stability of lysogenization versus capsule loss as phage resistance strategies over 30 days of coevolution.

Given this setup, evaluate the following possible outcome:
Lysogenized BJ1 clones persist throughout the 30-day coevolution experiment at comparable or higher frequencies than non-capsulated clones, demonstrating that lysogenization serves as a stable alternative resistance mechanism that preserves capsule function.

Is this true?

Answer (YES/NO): NO